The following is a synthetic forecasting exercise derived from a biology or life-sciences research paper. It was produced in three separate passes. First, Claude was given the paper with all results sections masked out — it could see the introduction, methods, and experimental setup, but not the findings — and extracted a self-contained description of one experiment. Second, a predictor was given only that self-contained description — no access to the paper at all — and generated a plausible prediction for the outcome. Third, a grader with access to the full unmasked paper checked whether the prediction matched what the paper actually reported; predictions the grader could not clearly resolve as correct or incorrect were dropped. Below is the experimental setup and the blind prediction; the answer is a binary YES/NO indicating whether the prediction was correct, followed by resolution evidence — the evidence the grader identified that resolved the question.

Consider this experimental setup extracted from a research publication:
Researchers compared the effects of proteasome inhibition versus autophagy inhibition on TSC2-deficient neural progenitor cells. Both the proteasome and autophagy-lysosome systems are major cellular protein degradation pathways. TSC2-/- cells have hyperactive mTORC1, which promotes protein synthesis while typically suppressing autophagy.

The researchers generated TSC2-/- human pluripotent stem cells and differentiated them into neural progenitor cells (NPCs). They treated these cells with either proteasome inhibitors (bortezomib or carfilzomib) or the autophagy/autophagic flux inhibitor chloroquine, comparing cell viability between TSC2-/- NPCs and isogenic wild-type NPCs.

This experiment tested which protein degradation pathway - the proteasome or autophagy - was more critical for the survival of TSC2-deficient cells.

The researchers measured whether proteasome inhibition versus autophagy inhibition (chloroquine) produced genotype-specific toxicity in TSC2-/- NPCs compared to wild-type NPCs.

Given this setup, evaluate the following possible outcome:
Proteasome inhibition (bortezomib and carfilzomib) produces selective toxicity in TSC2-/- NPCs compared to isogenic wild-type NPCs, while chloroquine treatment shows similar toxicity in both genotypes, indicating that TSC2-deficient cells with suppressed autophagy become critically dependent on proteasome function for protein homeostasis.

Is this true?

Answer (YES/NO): NO